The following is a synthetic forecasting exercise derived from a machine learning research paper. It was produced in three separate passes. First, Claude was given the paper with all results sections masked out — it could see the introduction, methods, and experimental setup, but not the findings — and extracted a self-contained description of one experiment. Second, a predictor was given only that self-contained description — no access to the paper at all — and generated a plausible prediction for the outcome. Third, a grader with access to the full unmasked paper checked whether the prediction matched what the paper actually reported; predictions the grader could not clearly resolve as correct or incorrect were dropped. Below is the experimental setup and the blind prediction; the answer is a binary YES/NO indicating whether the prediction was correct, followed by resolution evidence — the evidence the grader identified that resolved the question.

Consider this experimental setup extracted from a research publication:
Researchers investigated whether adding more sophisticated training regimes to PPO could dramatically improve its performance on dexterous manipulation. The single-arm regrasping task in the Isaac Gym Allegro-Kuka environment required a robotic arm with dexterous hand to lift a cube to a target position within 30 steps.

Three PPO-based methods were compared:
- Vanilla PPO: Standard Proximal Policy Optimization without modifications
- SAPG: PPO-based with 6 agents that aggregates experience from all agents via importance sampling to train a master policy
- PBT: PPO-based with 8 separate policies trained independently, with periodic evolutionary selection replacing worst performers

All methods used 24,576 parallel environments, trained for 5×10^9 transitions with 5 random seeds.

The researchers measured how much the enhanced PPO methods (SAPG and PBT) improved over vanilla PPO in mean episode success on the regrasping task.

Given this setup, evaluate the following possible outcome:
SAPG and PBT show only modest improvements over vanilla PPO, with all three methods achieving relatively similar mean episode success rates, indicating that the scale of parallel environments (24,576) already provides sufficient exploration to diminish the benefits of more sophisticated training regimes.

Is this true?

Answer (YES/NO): NO